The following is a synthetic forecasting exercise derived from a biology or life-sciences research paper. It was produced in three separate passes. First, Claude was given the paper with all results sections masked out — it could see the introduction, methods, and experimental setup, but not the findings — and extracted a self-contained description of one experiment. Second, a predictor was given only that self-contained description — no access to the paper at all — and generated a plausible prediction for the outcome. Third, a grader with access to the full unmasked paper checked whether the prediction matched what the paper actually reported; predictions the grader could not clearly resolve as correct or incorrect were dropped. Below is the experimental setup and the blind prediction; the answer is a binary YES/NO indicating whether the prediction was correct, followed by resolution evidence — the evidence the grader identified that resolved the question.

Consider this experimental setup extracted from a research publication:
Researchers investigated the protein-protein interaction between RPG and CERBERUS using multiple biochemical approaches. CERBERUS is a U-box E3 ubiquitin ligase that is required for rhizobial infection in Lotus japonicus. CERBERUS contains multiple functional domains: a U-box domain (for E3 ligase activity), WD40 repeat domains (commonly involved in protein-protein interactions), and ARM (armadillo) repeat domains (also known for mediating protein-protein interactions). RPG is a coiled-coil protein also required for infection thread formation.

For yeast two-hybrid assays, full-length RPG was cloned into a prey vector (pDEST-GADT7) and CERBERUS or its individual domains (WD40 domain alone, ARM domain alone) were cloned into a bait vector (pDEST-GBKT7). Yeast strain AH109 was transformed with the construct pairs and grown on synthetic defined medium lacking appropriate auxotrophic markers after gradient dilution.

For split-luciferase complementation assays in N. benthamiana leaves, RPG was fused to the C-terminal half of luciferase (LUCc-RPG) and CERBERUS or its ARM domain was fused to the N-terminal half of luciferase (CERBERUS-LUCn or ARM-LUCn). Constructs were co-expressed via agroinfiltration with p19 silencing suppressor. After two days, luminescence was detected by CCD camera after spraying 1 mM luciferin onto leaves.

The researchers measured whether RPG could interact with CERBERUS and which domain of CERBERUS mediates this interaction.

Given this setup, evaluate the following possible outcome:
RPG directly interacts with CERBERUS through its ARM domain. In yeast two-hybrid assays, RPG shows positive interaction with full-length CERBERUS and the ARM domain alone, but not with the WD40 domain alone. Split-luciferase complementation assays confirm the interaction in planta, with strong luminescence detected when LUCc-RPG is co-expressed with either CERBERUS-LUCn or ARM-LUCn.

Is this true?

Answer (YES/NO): YES